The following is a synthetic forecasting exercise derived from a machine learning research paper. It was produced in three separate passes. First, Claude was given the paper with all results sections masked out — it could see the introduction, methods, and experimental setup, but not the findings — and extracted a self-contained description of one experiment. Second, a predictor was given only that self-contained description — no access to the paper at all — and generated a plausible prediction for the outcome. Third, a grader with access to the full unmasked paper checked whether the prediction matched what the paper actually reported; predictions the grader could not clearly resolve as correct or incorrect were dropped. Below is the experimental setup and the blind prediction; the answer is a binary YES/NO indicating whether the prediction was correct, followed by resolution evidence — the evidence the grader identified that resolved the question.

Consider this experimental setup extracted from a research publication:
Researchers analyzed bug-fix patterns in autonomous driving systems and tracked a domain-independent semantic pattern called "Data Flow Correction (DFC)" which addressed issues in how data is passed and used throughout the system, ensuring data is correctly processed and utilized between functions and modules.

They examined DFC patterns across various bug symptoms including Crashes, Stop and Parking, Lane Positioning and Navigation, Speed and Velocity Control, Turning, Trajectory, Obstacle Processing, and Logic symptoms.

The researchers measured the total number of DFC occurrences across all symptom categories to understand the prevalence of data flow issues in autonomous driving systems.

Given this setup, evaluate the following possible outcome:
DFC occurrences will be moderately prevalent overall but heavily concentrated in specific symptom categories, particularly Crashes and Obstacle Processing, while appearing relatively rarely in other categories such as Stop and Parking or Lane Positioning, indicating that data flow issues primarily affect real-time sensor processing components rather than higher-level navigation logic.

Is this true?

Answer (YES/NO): NO